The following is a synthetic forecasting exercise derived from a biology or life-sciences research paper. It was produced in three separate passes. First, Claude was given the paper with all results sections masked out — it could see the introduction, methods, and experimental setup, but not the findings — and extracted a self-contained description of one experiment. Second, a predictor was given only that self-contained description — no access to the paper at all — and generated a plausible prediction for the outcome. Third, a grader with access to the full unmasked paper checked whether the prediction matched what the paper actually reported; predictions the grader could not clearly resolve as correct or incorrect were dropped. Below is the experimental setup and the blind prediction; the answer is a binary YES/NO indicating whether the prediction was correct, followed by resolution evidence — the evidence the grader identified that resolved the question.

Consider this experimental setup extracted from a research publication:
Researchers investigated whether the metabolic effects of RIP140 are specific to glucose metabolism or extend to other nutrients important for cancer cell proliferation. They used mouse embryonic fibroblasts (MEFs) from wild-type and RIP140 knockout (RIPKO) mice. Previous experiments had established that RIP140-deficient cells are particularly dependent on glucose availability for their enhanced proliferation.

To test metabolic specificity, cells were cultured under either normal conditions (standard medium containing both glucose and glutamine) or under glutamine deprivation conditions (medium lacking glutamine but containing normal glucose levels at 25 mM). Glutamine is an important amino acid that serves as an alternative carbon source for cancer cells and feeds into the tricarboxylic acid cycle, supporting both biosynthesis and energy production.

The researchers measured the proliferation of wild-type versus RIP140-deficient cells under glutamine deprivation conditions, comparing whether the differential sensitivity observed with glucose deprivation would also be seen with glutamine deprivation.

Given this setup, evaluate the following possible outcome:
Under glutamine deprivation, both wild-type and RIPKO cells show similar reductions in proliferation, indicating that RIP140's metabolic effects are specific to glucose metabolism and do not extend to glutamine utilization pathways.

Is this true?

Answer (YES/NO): YES